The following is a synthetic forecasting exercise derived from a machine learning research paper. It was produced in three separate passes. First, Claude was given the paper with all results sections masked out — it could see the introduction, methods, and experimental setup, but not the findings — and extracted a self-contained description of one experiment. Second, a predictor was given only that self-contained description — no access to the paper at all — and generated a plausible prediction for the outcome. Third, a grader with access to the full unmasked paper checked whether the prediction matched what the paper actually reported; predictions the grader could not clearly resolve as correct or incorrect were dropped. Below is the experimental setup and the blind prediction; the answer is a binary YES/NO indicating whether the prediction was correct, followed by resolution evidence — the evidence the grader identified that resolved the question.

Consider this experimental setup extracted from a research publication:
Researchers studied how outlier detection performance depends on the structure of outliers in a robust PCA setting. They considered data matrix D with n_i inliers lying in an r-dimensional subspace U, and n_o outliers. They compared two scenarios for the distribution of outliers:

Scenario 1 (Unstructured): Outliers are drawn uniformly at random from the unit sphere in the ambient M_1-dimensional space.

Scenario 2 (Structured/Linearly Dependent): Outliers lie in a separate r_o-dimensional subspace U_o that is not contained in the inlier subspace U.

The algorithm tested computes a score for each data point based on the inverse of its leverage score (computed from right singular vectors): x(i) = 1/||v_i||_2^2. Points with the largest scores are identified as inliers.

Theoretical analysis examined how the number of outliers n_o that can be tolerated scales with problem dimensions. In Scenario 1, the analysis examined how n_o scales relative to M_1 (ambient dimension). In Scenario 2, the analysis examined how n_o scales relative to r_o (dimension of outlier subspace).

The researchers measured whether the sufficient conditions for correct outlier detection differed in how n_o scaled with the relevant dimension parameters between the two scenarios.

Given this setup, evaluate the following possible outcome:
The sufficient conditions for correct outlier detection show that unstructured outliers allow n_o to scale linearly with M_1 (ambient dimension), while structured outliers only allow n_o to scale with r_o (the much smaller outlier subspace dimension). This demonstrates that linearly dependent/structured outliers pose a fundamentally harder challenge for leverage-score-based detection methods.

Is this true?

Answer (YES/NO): YES